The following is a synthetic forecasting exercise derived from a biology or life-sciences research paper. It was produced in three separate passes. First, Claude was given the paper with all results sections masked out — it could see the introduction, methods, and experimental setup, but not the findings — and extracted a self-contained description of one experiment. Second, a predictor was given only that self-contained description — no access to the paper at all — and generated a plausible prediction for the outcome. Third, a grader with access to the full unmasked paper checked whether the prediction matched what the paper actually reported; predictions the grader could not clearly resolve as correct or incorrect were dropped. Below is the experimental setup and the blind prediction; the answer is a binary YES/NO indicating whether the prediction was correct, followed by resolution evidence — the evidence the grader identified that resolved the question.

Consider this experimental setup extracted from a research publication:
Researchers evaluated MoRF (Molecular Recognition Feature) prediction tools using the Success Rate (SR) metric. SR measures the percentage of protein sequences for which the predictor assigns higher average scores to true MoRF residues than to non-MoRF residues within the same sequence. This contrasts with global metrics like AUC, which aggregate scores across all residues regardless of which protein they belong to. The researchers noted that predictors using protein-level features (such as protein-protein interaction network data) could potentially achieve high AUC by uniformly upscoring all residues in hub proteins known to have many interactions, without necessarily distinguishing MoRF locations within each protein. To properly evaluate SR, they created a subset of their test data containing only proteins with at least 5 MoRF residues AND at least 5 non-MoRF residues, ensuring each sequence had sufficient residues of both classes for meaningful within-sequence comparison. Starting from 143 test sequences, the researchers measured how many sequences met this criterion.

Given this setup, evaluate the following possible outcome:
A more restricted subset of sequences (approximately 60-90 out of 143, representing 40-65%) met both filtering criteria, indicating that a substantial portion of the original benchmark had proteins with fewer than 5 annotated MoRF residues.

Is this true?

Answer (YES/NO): NO